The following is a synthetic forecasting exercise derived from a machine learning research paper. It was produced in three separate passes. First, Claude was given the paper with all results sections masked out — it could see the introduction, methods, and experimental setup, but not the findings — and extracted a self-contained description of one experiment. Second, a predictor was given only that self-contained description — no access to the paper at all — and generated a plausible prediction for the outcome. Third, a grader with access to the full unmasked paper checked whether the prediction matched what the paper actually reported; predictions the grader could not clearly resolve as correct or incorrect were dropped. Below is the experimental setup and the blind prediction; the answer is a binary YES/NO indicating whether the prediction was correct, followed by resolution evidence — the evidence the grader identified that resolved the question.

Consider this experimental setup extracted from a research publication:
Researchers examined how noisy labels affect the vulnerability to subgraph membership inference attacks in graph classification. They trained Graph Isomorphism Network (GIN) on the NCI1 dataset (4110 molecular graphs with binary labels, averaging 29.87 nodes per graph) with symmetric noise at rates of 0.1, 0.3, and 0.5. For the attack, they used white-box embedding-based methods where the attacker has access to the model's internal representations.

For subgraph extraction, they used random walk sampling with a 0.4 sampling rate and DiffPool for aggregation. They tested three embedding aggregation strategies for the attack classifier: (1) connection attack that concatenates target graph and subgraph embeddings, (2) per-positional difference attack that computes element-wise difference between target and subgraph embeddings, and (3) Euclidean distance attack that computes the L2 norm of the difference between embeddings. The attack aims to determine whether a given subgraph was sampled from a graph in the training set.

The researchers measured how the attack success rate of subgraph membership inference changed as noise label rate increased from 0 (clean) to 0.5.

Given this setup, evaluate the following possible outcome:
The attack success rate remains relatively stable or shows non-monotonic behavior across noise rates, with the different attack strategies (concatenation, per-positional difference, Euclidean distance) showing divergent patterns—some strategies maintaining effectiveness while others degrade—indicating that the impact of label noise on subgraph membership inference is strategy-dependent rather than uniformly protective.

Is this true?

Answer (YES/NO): NO